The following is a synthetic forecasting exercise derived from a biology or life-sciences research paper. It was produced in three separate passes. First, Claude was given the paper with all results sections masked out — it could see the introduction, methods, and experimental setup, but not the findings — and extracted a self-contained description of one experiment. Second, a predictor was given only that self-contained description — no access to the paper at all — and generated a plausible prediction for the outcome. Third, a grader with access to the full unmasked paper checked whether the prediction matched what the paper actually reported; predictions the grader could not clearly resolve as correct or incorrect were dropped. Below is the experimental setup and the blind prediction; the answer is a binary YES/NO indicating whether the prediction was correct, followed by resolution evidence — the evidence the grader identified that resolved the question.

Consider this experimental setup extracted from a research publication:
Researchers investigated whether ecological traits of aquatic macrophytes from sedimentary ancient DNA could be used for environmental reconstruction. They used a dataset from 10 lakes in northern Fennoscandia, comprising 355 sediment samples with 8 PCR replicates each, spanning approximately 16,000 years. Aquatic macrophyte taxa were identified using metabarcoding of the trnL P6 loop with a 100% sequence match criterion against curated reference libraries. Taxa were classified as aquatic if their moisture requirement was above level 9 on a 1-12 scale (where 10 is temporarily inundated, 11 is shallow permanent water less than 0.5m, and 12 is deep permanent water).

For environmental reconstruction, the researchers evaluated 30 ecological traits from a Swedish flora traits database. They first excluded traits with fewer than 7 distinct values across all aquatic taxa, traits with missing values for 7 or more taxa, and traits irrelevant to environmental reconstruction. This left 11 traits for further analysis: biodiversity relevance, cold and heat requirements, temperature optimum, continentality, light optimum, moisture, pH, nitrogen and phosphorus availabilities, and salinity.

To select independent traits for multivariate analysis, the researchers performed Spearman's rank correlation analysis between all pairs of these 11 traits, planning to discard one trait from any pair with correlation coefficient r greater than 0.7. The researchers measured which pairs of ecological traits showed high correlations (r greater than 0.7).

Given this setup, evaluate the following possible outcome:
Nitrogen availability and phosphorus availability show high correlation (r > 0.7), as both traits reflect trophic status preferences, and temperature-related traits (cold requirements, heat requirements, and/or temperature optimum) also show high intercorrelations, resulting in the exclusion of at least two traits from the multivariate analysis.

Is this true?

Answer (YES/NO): YES